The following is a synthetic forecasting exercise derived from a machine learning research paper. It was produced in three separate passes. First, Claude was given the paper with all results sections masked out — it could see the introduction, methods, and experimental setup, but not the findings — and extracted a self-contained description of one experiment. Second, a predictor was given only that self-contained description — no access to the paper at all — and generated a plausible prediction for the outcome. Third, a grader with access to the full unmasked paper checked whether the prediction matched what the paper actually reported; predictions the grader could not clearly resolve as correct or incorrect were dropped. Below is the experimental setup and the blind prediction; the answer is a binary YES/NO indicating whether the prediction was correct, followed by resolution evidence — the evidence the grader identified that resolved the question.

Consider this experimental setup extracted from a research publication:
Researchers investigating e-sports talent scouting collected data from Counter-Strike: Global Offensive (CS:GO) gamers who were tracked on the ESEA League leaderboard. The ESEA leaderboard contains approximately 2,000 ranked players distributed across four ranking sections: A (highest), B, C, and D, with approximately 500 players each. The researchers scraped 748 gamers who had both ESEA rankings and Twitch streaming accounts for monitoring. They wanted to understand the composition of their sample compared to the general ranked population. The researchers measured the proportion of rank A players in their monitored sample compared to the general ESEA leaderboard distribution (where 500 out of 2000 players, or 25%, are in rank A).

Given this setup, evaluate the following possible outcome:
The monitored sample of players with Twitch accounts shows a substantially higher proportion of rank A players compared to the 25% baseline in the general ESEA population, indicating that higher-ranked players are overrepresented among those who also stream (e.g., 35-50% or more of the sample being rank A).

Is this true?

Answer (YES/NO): YES